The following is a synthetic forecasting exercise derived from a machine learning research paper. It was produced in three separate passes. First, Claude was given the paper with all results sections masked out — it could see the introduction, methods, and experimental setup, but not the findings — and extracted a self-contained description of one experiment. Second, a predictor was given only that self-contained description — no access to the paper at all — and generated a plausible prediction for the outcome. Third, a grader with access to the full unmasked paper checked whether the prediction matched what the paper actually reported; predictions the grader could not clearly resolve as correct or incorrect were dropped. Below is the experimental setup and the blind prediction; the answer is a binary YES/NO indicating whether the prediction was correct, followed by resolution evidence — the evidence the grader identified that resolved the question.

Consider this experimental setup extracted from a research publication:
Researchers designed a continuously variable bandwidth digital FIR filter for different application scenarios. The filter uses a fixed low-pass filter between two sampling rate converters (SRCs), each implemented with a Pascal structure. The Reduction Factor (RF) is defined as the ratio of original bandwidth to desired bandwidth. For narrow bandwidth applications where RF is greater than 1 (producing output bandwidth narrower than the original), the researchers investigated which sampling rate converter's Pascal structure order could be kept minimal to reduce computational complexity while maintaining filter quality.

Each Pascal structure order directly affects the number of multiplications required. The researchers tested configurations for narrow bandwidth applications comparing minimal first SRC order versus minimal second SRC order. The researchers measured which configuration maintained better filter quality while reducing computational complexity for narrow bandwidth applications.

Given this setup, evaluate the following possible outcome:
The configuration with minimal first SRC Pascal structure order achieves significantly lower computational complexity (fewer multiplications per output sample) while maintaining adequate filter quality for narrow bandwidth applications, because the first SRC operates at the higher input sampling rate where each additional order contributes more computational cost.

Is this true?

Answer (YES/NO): NO